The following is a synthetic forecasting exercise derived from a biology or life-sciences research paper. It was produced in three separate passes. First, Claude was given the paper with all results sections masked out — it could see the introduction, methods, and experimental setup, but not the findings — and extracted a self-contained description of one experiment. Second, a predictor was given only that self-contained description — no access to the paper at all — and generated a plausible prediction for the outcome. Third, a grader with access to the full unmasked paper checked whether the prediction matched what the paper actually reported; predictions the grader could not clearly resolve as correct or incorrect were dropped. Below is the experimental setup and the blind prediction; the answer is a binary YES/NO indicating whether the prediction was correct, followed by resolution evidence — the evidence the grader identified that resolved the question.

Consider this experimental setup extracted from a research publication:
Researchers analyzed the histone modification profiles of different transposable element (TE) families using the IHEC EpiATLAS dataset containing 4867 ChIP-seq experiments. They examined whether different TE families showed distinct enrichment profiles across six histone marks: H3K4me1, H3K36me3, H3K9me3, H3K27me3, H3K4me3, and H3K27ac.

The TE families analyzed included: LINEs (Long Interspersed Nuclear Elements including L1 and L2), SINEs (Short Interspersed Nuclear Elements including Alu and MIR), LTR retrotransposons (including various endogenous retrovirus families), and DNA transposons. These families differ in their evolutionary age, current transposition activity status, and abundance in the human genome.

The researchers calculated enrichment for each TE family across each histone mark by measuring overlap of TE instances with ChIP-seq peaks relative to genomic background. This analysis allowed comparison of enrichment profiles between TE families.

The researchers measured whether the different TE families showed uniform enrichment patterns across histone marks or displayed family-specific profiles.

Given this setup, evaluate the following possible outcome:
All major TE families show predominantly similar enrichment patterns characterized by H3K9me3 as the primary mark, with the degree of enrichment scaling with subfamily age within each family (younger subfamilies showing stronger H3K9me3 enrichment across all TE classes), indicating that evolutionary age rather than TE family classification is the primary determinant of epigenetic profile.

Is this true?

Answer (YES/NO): NO